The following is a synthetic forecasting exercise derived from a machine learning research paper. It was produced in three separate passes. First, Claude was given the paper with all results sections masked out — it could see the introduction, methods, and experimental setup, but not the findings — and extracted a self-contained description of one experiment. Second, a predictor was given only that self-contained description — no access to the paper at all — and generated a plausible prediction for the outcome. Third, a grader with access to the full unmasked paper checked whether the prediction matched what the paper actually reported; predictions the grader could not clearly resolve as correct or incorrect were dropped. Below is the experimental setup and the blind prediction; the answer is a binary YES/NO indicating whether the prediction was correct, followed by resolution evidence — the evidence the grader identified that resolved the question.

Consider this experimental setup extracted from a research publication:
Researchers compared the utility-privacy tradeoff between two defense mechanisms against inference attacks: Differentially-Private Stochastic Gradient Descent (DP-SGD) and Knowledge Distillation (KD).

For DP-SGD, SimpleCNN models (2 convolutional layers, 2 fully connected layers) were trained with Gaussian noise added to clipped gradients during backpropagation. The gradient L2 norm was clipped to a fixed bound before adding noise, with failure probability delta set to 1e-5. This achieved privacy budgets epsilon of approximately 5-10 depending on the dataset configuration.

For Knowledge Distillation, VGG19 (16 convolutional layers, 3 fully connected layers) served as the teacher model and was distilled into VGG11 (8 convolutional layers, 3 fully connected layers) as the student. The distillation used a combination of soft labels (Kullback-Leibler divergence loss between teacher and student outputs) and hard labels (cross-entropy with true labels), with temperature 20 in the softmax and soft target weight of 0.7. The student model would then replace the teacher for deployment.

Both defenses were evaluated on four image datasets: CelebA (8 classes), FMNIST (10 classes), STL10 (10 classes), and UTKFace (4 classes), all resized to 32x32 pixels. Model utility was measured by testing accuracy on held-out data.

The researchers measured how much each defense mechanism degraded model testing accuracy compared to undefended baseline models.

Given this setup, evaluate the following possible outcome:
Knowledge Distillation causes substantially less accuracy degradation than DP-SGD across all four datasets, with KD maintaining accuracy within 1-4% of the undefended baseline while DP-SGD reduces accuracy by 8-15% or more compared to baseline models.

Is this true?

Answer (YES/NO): NO